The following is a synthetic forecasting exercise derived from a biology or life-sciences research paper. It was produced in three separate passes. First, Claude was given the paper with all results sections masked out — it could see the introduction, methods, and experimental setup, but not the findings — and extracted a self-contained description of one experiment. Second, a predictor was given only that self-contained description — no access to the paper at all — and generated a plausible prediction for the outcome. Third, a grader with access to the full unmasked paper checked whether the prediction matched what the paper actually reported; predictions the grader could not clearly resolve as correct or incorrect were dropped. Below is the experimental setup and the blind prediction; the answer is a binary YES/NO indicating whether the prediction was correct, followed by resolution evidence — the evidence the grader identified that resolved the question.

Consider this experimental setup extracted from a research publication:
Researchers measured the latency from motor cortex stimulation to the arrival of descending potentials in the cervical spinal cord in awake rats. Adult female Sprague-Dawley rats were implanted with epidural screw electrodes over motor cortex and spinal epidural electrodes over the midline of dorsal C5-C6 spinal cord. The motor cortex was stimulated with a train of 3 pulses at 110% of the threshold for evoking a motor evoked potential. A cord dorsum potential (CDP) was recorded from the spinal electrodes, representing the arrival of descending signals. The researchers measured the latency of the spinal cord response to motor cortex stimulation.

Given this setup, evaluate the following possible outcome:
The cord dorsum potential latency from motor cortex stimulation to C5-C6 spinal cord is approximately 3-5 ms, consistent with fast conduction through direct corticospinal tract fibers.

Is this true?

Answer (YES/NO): NO